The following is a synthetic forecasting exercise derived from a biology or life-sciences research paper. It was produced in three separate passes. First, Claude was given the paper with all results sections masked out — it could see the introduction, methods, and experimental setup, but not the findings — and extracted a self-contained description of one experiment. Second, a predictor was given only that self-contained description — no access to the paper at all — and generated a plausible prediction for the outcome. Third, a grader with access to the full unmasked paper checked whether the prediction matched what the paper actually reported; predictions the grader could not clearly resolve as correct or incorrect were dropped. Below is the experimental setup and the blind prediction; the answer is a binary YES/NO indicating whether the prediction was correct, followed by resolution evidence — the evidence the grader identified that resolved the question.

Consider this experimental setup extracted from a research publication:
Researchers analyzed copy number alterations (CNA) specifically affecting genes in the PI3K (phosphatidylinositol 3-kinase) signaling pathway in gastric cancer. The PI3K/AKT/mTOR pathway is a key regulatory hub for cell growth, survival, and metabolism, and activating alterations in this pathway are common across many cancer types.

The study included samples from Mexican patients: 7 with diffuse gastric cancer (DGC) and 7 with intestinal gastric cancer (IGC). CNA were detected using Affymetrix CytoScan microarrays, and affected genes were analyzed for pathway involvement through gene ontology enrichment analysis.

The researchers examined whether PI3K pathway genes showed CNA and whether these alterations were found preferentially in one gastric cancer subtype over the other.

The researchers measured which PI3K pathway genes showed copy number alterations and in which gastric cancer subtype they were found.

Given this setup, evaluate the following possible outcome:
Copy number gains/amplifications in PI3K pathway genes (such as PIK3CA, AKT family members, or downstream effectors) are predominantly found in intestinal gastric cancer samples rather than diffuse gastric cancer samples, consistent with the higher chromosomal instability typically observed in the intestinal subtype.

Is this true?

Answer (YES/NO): NO